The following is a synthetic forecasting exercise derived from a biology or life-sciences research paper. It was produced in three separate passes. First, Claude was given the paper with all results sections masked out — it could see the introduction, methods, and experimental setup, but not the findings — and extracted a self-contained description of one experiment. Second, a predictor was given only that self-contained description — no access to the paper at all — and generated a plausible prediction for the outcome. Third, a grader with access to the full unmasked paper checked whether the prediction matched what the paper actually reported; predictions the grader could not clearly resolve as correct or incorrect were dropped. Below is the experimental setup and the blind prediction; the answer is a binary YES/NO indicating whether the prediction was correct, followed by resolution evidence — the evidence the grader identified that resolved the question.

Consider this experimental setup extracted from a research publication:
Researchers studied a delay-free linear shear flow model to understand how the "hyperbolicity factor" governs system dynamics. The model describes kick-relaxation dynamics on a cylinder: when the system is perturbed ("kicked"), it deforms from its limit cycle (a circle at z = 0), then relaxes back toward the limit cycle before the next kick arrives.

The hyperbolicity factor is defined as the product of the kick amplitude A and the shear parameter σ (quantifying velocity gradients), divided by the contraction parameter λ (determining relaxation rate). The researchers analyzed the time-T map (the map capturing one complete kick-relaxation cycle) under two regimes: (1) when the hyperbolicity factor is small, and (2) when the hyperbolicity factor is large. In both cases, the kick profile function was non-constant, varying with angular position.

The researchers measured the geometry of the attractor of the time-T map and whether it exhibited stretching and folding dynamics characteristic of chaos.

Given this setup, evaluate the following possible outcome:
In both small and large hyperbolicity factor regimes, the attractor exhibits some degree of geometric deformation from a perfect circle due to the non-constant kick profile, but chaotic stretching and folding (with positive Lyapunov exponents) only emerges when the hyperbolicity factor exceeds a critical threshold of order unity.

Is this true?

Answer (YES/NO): NO